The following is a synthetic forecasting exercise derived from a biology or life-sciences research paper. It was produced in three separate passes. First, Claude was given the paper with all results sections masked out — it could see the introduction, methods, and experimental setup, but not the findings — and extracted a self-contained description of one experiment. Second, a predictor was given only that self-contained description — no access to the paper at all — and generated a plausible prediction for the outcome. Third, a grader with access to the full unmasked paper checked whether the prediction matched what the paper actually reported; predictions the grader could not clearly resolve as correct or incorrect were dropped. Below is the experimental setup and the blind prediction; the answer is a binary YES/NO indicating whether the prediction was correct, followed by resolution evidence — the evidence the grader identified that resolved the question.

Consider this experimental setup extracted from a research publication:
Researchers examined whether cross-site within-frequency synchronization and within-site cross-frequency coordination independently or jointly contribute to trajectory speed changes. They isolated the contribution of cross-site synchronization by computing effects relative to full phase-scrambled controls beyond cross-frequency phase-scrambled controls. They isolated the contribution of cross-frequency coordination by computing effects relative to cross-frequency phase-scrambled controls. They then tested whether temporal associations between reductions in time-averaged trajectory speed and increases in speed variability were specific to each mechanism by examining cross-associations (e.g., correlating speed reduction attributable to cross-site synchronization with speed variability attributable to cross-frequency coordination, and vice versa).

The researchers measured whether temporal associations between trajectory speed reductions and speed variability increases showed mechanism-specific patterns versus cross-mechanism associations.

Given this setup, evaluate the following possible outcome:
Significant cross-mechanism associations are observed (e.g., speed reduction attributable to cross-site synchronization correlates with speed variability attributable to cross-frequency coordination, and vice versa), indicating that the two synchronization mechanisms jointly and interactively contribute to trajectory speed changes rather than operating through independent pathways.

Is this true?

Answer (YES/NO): NO